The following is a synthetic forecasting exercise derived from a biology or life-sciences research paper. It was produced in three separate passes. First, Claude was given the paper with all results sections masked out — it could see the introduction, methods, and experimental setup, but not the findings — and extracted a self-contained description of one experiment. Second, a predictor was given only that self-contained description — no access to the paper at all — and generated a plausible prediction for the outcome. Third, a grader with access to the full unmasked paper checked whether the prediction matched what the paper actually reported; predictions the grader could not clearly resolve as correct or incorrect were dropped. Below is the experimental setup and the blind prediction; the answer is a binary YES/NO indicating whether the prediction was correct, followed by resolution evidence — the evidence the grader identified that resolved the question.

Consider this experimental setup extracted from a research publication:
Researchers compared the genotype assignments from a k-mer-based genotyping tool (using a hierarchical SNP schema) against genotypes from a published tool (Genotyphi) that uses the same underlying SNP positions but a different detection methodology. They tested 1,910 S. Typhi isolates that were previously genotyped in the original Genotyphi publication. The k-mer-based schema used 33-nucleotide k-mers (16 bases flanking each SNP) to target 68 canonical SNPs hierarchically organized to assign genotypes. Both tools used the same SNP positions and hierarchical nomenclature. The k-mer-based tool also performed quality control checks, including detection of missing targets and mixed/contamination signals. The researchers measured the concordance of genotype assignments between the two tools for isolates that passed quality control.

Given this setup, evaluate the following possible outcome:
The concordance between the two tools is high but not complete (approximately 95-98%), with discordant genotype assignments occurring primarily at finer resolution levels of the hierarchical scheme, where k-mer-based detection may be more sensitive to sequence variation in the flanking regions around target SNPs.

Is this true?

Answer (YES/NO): NO